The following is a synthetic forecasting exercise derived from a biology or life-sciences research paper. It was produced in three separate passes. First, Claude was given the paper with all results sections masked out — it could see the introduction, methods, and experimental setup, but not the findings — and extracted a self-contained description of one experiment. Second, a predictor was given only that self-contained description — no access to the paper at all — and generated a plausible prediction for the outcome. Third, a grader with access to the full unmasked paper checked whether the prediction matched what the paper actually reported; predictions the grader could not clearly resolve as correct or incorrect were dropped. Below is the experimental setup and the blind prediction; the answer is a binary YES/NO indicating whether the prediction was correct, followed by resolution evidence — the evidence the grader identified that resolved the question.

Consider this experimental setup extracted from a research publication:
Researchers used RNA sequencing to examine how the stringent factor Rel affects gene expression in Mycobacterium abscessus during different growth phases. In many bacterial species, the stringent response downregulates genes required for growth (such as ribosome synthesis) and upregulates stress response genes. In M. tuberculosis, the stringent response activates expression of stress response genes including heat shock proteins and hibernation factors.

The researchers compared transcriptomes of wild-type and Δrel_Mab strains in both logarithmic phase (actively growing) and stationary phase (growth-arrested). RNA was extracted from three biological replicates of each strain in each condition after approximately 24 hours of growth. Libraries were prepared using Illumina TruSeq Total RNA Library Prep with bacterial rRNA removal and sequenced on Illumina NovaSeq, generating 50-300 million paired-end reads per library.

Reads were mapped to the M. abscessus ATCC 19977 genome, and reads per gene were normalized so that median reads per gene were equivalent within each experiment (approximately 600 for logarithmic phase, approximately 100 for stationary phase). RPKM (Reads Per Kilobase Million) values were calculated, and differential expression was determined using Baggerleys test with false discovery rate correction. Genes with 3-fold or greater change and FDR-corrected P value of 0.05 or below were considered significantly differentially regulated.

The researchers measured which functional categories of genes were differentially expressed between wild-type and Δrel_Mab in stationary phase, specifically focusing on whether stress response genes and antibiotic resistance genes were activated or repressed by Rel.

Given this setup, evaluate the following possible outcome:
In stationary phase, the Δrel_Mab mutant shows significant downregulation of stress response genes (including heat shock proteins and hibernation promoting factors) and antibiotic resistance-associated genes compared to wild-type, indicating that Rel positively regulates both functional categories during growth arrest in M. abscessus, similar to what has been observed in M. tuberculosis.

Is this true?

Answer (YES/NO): NO